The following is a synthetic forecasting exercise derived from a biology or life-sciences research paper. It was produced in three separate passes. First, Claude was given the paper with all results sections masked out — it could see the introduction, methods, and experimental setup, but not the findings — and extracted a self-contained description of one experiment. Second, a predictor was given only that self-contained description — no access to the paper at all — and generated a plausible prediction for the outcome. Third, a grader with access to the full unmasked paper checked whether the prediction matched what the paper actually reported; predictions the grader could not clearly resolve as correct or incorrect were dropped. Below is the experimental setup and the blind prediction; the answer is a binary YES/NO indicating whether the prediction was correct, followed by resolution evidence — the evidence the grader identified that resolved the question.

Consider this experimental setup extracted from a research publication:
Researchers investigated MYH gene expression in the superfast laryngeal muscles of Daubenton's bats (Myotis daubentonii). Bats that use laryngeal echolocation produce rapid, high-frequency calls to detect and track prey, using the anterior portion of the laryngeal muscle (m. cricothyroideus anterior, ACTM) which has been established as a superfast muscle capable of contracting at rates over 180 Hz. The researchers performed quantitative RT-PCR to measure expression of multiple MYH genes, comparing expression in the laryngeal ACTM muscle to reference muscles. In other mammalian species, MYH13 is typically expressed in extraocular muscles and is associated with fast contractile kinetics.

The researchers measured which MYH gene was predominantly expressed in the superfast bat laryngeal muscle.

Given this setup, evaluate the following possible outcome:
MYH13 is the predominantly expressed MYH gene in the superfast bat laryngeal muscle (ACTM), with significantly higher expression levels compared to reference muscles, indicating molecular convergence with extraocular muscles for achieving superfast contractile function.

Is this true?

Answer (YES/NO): NO